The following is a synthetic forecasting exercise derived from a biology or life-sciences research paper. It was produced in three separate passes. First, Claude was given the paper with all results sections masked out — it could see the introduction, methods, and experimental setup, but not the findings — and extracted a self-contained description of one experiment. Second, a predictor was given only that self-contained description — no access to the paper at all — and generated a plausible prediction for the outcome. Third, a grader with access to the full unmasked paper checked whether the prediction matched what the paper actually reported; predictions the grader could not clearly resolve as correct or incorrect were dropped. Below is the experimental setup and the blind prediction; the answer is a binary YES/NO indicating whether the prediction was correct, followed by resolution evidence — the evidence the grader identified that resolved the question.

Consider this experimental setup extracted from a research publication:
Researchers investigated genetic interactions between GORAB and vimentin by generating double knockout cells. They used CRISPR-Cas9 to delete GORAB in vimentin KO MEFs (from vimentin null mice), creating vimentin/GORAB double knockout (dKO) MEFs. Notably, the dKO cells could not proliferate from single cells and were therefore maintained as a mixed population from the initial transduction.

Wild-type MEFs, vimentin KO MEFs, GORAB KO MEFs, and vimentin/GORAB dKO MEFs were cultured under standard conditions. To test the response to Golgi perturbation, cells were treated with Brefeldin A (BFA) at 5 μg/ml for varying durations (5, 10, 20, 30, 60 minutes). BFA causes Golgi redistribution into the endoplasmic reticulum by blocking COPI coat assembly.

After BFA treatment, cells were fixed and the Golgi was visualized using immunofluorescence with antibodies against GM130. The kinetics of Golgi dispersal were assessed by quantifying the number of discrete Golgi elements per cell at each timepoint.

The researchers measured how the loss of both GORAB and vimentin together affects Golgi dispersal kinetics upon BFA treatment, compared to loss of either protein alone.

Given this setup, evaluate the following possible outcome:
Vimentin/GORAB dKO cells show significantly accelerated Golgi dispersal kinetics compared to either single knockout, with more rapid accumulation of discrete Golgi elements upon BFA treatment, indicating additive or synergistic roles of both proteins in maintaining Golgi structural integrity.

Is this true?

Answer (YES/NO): NO